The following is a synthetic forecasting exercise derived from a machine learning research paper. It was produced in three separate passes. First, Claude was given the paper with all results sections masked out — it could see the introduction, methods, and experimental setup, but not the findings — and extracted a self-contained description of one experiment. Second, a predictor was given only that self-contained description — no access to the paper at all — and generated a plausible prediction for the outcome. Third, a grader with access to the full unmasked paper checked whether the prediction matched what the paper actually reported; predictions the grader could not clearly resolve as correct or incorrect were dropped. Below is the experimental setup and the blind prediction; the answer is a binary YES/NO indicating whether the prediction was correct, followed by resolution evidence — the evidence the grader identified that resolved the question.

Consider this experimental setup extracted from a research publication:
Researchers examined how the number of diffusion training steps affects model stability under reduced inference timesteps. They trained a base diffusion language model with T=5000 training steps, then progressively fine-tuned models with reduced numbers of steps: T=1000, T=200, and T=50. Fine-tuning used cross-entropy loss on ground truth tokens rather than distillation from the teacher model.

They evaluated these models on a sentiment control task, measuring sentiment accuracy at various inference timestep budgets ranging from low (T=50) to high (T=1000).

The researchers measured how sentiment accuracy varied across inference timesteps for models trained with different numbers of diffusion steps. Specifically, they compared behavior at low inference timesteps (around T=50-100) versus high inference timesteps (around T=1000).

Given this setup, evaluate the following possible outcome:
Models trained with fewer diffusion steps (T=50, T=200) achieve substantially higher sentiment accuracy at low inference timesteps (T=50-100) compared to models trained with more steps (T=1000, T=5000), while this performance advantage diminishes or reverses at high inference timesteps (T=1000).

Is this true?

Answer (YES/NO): YES